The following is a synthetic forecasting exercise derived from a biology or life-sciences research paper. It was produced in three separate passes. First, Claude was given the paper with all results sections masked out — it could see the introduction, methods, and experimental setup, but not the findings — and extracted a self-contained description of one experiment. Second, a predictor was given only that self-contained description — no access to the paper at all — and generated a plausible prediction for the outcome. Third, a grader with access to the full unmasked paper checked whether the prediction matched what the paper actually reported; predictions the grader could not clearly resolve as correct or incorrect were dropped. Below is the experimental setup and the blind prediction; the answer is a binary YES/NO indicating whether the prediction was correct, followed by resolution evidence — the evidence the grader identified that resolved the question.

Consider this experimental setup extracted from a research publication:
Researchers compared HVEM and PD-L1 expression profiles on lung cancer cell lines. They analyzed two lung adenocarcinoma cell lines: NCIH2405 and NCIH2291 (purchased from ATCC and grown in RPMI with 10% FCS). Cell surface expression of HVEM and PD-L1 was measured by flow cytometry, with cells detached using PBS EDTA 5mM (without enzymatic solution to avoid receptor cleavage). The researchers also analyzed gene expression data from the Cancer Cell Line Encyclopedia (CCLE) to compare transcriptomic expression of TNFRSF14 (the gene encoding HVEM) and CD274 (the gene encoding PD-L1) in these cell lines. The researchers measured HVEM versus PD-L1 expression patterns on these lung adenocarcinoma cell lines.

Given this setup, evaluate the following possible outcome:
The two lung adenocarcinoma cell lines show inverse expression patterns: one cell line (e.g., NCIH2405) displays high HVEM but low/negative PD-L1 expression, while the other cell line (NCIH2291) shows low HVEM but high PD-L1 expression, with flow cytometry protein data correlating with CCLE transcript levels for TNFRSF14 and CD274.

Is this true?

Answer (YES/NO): NO